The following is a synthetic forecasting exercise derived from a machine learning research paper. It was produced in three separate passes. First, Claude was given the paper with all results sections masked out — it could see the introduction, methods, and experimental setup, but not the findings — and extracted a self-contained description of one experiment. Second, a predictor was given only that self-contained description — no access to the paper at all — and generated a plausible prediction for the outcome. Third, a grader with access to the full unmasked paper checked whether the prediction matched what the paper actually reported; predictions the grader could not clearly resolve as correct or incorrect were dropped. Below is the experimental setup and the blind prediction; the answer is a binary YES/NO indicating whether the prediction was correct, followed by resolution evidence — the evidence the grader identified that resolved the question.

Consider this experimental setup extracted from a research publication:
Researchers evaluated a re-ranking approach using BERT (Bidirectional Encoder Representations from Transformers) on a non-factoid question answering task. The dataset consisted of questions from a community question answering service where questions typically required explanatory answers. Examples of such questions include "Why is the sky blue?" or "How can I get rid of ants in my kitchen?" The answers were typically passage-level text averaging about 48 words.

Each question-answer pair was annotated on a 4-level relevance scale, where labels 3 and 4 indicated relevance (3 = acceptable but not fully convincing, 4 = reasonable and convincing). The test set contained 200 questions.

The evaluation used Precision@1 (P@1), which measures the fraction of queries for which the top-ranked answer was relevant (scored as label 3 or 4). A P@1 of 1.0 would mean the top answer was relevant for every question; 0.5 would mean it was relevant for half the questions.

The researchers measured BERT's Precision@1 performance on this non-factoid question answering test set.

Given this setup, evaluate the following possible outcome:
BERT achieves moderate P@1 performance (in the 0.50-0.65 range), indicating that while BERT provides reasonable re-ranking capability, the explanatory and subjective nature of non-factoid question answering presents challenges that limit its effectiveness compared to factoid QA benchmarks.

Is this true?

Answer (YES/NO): NO